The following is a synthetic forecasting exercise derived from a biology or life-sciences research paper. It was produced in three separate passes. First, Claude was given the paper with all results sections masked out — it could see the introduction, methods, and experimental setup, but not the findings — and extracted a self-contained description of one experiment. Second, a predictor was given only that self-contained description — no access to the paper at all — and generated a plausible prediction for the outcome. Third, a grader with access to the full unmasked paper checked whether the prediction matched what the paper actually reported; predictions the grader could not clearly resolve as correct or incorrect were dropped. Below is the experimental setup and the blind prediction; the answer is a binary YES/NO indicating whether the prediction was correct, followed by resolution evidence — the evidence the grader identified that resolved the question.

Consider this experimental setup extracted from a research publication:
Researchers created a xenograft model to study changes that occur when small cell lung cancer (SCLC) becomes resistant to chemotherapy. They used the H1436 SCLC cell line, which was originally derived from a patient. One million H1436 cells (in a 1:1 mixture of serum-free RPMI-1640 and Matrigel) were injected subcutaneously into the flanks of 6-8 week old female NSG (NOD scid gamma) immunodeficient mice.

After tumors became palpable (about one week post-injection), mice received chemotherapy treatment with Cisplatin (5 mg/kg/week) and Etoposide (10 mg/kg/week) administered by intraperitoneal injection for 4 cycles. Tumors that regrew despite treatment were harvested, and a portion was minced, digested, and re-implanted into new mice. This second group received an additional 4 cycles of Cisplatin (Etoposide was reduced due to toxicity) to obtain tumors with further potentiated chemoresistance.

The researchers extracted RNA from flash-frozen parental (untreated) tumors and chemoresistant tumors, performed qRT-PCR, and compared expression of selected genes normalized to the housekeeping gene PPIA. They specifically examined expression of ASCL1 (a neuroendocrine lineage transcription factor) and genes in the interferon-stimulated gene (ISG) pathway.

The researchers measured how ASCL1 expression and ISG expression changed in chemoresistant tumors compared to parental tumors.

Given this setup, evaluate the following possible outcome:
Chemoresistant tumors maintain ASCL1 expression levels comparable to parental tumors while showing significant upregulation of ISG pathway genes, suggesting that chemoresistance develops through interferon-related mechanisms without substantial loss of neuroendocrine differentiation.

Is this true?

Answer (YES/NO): NO